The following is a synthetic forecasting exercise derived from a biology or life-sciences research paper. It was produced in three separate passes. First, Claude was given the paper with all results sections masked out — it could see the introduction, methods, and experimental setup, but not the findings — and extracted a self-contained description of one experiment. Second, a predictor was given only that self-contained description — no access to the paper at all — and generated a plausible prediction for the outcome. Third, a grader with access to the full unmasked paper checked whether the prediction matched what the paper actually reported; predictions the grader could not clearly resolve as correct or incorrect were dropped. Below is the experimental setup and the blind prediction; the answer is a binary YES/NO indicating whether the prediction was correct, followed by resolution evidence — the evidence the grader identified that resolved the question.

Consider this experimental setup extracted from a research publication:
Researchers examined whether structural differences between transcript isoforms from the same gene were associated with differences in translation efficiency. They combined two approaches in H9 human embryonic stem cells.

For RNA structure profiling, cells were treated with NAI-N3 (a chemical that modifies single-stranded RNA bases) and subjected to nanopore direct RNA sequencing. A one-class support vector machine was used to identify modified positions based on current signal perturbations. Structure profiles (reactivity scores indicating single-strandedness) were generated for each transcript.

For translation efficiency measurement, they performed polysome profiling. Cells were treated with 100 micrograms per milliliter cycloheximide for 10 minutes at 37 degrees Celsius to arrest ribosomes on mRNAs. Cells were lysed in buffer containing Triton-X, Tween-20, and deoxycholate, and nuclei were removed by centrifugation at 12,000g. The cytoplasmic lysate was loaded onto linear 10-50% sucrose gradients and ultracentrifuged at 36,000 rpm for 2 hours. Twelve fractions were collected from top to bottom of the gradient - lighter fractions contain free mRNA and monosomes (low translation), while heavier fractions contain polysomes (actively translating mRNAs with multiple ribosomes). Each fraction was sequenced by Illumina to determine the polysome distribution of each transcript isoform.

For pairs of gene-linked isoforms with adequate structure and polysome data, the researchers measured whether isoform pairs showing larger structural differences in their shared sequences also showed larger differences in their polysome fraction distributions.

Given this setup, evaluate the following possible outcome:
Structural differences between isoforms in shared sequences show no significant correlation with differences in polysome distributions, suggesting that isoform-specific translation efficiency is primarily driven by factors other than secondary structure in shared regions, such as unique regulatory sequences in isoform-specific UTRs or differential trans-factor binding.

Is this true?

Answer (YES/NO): NO